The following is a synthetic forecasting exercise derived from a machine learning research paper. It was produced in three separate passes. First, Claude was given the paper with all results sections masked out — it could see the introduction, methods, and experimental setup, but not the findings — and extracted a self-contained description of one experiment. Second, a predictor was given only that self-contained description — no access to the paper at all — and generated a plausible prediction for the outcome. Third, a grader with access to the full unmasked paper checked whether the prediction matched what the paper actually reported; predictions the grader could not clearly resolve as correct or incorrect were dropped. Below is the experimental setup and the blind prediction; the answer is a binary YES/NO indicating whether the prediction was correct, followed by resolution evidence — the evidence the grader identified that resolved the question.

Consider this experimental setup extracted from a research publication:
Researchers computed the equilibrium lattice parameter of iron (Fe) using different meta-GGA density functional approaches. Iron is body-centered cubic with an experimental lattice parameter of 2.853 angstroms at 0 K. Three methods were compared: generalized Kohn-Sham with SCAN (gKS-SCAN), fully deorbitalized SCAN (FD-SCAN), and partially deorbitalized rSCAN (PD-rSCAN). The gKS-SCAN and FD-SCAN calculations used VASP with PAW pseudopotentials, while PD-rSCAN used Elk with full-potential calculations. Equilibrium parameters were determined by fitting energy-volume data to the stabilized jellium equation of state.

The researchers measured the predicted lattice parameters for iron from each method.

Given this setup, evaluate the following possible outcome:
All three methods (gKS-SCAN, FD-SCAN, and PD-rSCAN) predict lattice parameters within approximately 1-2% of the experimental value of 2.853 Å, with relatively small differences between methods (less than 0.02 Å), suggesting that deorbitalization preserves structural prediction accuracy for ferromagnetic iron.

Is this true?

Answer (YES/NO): NO